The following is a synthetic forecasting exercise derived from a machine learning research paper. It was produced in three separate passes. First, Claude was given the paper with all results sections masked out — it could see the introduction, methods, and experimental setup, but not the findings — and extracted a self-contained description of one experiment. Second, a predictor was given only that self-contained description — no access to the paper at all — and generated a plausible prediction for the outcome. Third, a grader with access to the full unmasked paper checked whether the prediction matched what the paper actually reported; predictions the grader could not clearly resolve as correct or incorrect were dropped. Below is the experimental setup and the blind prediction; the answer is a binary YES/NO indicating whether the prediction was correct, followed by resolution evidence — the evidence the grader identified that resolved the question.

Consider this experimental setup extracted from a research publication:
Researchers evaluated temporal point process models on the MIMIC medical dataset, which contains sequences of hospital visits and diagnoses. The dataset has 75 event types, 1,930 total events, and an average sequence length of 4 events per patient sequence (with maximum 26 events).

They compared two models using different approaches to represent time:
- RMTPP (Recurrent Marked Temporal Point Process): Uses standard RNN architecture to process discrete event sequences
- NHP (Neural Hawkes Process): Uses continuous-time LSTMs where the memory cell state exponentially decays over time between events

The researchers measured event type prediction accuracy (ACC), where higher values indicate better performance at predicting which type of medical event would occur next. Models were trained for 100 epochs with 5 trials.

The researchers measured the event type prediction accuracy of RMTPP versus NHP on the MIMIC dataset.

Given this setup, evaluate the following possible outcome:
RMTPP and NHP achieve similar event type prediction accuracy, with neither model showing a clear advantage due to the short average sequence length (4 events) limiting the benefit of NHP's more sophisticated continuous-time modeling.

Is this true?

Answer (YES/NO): NO